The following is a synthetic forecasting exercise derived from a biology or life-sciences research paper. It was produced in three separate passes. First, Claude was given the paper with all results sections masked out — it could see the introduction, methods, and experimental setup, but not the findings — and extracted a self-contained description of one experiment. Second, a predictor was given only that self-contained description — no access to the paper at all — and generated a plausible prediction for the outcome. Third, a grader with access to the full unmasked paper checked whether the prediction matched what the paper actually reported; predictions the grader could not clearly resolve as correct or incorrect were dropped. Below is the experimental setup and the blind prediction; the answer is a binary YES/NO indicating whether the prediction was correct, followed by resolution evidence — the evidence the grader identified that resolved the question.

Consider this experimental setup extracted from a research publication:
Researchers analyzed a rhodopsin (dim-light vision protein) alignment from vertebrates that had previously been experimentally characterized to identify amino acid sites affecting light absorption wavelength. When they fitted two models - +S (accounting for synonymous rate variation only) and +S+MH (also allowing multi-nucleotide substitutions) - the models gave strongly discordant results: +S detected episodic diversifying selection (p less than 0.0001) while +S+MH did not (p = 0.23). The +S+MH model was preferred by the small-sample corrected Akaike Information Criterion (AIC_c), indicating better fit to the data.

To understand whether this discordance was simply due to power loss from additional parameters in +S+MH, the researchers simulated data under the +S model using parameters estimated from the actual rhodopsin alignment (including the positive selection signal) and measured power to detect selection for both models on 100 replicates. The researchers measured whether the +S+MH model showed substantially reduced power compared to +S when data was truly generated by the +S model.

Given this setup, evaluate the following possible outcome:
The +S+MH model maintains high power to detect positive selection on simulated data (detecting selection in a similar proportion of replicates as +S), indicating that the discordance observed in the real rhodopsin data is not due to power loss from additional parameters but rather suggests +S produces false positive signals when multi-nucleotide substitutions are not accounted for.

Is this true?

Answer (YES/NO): YES